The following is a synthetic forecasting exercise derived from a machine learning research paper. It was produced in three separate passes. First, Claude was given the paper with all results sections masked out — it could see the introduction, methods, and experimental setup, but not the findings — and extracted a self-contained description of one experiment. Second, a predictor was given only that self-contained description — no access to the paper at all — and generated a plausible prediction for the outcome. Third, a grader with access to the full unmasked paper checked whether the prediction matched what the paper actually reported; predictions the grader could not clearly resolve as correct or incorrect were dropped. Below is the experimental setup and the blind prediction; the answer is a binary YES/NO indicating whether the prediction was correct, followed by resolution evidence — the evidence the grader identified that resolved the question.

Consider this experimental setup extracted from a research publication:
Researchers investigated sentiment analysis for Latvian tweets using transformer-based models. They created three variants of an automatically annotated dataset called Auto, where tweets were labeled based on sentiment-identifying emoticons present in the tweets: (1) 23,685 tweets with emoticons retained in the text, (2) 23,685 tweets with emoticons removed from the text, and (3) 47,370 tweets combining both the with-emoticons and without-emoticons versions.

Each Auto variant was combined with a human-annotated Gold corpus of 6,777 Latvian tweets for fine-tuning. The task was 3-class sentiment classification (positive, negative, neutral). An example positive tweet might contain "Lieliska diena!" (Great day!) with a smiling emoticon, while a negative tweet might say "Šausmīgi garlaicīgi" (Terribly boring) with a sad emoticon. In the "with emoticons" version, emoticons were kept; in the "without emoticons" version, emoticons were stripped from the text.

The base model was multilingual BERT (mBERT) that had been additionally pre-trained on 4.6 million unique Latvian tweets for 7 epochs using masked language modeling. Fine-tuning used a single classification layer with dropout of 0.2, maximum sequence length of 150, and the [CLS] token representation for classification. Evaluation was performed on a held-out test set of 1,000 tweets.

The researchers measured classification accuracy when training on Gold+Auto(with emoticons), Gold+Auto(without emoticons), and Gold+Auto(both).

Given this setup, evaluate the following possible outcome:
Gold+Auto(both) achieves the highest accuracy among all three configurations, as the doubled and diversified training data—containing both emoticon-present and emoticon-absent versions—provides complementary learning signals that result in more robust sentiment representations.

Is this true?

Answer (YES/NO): NO